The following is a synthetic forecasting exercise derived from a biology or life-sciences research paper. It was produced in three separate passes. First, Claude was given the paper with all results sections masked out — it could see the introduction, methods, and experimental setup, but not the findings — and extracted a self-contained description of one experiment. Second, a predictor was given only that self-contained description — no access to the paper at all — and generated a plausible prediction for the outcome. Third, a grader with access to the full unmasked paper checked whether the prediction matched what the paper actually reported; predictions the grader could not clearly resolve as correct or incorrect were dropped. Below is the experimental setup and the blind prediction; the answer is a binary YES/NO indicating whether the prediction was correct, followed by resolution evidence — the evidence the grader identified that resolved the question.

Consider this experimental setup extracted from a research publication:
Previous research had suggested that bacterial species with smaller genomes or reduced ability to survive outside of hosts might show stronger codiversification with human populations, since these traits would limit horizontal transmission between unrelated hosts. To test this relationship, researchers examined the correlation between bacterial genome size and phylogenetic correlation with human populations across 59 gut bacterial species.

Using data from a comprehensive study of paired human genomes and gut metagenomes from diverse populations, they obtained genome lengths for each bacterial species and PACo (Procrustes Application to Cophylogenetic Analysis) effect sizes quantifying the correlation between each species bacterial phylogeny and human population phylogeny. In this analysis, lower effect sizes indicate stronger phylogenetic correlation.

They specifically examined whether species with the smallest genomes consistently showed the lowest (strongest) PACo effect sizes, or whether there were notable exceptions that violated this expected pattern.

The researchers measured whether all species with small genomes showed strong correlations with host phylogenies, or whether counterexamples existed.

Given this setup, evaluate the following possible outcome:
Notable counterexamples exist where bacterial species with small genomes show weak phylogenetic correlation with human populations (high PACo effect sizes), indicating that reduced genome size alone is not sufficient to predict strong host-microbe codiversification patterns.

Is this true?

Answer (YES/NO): YES